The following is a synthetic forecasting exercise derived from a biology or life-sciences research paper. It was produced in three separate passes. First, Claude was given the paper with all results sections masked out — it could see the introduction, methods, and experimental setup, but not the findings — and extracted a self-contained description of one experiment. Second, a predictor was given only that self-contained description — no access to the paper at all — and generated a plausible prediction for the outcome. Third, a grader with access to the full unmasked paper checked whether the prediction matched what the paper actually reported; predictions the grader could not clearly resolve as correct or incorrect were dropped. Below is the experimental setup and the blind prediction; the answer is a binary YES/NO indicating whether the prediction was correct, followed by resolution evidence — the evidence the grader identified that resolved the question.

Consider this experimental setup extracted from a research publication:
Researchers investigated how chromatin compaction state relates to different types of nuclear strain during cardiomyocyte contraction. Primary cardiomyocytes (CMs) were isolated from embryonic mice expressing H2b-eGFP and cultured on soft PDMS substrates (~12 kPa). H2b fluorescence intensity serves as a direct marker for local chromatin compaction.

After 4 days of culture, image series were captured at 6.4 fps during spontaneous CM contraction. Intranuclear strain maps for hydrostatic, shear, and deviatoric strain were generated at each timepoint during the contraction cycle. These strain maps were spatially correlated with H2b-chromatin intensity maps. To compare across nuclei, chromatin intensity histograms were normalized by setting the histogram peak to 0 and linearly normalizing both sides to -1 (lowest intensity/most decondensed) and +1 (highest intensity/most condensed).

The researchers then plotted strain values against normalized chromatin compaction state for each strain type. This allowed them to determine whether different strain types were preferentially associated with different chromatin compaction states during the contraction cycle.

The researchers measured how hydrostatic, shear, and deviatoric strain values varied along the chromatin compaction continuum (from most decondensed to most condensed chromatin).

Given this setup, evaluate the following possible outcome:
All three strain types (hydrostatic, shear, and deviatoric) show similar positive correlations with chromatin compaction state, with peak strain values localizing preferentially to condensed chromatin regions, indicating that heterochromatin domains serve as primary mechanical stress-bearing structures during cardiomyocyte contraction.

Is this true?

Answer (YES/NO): NO